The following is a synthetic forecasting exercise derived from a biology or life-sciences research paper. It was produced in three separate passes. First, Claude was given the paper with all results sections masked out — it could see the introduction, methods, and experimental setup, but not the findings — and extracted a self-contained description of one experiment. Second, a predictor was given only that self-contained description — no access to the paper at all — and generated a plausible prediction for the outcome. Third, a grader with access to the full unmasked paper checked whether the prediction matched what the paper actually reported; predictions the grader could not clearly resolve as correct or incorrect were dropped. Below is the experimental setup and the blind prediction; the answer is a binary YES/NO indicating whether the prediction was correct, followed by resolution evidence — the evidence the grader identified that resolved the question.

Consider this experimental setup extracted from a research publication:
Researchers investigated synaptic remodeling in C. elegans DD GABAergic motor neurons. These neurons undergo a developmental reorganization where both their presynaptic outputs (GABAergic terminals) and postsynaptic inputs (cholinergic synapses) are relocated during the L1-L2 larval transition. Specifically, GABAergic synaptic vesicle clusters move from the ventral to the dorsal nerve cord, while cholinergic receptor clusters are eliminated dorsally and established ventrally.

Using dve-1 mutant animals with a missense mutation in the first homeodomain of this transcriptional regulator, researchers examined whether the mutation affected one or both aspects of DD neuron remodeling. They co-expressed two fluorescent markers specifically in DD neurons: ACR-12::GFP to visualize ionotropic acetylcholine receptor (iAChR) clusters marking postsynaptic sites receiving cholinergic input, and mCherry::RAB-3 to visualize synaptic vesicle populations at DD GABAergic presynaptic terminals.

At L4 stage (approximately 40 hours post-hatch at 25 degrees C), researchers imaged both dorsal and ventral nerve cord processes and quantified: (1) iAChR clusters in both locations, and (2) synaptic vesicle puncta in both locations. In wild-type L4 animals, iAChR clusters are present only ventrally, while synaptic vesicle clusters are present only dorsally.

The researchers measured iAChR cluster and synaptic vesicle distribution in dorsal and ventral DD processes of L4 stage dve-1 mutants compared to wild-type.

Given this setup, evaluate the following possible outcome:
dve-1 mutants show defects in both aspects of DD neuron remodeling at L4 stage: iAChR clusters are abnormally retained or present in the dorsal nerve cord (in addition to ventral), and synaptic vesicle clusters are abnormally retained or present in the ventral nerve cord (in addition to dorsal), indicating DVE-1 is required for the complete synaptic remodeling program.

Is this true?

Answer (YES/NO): NO